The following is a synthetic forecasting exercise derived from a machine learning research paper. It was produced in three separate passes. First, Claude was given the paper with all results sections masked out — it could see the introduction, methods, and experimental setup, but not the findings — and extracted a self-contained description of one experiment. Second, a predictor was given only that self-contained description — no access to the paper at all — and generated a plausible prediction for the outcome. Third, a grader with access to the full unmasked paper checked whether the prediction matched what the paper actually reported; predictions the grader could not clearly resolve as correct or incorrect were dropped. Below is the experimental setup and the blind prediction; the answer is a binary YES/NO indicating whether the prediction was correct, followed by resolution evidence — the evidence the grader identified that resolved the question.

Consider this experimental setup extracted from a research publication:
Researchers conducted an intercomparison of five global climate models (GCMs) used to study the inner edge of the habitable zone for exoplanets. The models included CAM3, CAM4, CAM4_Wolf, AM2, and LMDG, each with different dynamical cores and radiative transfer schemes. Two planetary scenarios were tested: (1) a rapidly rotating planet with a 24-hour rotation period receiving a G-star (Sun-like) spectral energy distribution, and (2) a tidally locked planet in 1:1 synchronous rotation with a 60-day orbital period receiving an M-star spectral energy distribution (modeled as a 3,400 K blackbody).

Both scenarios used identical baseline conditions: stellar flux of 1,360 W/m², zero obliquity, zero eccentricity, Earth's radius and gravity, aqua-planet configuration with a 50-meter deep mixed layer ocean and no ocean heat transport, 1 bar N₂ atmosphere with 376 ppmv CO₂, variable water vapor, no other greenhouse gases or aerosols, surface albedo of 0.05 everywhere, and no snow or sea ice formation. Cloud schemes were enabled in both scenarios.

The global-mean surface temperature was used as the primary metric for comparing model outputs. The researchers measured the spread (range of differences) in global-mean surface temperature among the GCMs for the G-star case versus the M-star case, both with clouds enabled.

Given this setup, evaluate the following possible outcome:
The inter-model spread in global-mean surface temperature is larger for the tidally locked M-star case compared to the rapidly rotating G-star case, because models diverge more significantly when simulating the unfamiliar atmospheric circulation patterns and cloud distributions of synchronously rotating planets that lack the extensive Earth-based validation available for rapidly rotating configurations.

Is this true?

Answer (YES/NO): YES